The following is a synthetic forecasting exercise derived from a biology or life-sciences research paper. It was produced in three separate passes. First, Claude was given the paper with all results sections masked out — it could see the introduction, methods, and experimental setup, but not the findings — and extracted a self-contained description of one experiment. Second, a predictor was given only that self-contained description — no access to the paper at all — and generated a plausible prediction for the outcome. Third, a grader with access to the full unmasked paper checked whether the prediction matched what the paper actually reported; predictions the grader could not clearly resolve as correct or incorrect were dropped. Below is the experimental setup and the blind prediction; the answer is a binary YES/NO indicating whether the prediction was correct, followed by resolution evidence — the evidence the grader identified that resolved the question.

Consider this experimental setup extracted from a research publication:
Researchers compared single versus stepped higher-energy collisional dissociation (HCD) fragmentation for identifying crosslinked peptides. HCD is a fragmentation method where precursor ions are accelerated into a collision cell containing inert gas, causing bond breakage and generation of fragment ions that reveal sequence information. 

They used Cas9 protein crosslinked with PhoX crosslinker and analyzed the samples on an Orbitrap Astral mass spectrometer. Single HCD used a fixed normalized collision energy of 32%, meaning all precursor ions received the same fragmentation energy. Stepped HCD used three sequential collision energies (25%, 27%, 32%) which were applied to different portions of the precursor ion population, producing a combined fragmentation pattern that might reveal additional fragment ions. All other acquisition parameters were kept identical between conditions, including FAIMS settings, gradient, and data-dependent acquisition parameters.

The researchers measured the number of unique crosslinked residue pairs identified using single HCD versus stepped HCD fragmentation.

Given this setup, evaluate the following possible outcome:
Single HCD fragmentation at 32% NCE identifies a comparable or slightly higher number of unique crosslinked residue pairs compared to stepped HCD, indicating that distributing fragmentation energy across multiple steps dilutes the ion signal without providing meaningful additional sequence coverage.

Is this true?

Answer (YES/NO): NO